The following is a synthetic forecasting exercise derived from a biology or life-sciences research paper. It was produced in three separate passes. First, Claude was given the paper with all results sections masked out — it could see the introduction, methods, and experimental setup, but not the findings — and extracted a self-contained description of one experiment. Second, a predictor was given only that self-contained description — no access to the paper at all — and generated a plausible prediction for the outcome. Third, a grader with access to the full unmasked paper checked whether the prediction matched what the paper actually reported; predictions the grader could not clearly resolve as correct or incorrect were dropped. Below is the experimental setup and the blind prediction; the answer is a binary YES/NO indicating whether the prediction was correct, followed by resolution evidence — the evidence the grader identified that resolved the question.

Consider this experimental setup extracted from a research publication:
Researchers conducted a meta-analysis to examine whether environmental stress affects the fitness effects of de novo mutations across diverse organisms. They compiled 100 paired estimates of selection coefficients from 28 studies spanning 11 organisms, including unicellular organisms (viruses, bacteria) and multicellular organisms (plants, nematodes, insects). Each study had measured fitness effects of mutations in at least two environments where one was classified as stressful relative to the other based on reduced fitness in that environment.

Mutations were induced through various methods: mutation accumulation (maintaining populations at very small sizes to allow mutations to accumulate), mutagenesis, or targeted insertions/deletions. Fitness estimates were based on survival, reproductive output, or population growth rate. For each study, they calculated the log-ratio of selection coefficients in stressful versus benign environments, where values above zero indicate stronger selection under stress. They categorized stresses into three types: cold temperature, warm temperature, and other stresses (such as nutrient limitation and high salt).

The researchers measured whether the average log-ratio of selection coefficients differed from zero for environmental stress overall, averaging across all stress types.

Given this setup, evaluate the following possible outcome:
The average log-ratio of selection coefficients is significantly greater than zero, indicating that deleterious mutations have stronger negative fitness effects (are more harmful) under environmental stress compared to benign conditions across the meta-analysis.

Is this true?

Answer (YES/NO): NO